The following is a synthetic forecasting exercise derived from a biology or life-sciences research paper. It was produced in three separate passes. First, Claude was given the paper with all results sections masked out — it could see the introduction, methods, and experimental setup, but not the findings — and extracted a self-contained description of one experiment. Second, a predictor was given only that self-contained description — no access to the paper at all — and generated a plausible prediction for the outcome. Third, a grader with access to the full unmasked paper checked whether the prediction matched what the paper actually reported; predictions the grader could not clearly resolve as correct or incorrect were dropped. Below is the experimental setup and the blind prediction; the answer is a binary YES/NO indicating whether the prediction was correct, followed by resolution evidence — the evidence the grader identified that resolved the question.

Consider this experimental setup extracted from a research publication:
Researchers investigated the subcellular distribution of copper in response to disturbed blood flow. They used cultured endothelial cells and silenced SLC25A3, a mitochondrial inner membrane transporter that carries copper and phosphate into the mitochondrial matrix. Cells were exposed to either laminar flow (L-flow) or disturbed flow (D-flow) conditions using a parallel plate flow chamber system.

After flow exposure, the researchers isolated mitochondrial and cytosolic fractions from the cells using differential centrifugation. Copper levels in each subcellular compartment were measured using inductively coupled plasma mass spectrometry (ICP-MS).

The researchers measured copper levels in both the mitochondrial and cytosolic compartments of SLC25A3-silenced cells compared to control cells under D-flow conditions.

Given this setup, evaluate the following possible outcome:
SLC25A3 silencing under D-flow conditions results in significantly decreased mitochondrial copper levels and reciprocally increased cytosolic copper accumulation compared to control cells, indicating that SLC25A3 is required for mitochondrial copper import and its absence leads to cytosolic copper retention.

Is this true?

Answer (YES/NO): NO